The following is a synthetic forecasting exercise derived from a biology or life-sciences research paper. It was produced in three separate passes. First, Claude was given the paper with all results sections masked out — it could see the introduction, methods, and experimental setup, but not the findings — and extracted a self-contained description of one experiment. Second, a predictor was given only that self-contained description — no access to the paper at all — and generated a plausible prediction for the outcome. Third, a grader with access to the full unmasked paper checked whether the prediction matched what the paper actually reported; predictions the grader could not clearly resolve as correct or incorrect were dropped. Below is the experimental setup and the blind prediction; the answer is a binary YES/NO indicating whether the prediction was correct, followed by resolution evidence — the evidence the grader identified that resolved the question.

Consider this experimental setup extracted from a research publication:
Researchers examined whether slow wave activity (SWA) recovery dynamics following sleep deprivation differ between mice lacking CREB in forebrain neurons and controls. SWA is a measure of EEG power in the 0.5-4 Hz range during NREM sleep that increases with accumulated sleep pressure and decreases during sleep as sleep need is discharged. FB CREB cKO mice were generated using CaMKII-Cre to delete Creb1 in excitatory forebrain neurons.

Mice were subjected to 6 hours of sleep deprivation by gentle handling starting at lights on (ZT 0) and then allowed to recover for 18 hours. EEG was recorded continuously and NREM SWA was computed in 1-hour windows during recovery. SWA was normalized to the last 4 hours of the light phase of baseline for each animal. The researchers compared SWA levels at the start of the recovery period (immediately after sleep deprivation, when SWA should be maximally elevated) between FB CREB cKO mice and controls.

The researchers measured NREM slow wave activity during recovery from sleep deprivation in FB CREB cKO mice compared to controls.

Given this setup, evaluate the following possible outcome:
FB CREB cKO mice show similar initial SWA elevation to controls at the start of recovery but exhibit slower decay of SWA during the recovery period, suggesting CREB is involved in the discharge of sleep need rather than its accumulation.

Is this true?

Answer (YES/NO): NO